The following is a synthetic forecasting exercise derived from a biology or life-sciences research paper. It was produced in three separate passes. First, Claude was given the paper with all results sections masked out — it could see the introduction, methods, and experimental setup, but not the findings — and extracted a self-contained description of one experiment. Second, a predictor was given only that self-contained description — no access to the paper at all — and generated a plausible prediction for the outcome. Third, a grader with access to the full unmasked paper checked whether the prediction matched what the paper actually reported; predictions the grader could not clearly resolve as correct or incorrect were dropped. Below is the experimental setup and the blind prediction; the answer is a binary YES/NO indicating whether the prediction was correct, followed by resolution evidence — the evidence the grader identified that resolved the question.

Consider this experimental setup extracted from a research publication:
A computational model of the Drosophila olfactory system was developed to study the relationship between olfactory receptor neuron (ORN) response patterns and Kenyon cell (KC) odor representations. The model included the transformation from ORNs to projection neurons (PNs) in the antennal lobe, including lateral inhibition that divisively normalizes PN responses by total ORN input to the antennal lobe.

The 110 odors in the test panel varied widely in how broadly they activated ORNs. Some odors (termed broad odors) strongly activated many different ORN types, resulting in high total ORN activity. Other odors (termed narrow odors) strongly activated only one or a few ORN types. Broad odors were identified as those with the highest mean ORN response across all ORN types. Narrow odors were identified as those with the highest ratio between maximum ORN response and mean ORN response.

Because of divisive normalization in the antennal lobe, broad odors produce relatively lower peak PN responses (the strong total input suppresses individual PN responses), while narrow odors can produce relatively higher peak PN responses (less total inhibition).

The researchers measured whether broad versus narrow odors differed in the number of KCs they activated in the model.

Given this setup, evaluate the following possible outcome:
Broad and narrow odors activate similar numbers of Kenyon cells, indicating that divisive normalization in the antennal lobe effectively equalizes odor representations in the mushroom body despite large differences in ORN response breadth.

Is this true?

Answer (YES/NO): NO